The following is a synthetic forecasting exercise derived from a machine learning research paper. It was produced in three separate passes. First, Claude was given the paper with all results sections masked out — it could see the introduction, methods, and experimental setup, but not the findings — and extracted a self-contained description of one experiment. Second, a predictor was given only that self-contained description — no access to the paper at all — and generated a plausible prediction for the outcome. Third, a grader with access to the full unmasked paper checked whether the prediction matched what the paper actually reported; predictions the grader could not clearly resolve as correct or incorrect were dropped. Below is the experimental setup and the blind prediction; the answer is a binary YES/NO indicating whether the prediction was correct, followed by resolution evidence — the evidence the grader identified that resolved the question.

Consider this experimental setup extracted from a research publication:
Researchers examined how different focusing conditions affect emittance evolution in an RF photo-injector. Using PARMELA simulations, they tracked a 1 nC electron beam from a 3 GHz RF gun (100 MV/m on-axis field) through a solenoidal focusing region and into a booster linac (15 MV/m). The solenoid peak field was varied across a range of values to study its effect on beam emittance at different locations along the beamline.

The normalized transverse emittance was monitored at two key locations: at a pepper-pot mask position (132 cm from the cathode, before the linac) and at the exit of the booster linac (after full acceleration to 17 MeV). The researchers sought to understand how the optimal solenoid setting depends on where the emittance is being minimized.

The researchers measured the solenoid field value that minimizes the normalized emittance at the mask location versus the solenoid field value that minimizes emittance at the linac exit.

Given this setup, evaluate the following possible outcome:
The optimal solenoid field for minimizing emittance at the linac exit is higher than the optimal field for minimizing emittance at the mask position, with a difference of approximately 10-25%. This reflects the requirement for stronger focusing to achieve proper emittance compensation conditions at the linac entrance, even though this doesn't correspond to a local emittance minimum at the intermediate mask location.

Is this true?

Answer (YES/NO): NO